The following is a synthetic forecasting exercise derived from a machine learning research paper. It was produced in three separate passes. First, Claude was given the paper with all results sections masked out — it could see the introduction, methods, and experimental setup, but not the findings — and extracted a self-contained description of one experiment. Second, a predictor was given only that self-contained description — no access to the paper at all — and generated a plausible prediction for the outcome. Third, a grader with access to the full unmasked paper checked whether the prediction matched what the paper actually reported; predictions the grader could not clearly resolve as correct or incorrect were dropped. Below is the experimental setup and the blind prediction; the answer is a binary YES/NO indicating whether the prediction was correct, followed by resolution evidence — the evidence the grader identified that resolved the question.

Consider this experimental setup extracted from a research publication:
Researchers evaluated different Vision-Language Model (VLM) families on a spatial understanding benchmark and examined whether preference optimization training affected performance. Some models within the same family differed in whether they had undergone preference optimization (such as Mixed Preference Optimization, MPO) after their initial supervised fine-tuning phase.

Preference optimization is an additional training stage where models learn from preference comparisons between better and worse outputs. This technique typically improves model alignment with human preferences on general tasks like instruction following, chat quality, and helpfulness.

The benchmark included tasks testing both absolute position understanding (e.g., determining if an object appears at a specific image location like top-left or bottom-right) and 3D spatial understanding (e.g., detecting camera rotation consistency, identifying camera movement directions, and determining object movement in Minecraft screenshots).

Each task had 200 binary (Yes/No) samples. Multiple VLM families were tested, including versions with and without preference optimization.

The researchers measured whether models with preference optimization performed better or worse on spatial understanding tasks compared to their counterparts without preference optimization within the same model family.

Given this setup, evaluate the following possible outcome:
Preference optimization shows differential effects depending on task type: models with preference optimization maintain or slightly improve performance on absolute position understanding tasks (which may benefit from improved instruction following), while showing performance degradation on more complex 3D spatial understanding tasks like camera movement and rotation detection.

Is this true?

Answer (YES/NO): NO